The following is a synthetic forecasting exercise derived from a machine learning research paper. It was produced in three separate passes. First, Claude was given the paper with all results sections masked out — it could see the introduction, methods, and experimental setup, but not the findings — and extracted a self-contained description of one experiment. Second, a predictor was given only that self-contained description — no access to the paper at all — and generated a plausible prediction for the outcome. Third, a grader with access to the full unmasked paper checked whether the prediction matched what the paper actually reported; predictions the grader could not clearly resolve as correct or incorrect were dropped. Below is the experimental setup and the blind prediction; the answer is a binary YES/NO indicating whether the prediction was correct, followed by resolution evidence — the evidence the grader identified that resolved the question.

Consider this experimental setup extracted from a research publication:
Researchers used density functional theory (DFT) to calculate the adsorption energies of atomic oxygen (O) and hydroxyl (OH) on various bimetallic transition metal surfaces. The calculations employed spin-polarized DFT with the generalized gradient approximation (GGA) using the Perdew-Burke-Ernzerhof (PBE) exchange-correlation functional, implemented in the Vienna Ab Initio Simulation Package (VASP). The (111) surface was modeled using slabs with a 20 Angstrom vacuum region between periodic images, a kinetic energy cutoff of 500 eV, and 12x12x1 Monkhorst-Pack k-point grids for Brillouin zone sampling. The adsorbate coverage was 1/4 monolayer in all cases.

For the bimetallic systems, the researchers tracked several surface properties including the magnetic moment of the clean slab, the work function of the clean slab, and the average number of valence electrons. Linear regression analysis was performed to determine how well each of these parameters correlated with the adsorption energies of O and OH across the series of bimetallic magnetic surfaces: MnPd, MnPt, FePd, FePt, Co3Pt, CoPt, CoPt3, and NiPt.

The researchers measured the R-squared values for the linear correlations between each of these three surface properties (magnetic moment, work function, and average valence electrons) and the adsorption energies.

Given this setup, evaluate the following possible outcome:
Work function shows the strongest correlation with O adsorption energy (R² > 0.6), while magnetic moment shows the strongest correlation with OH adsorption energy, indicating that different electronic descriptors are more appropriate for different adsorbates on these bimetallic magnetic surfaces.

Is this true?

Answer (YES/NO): NO